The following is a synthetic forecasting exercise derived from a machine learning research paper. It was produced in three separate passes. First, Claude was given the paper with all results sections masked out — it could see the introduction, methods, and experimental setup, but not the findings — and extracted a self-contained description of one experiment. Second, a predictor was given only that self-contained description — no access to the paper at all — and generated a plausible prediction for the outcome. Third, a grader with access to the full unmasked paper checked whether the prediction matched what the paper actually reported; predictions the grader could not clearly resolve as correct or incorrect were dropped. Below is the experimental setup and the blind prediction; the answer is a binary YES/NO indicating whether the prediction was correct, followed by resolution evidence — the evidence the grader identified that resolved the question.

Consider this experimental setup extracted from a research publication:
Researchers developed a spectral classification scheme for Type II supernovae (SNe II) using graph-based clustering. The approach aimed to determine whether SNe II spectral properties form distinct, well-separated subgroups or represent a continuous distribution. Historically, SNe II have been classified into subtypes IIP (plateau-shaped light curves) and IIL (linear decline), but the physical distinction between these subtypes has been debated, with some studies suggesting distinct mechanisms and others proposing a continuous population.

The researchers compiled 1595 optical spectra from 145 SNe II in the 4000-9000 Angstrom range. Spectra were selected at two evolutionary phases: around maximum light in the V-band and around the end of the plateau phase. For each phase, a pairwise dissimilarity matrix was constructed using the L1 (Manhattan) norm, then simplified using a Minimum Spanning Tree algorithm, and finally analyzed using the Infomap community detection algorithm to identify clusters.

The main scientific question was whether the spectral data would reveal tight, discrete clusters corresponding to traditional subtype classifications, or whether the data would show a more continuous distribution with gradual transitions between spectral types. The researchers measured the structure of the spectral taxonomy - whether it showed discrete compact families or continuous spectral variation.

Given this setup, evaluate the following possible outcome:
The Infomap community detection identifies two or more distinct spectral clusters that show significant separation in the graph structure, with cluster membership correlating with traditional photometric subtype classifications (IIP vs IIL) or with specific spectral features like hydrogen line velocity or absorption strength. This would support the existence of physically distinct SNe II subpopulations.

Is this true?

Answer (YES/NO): NO